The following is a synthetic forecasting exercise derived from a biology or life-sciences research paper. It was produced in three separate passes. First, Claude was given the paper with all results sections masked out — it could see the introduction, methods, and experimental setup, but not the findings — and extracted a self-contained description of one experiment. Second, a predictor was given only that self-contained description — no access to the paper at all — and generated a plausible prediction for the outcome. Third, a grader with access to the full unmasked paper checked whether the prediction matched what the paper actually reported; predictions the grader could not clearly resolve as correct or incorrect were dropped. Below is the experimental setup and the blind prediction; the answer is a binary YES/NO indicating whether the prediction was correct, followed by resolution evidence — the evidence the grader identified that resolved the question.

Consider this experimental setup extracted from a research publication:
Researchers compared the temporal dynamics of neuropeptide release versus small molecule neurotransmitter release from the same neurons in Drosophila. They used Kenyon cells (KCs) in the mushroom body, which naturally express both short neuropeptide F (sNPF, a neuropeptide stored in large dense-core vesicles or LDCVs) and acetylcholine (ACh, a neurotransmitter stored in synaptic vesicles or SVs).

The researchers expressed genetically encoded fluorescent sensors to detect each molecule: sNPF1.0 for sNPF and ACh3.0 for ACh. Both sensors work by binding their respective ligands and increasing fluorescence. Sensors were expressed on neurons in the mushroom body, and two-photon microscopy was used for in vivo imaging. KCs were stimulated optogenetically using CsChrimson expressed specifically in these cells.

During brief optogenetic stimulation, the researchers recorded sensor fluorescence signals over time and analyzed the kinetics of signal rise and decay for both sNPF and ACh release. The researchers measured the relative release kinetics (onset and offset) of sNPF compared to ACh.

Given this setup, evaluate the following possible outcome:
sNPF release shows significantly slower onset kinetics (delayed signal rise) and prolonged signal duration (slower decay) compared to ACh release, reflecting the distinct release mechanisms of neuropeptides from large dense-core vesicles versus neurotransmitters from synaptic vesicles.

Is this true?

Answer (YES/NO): YES